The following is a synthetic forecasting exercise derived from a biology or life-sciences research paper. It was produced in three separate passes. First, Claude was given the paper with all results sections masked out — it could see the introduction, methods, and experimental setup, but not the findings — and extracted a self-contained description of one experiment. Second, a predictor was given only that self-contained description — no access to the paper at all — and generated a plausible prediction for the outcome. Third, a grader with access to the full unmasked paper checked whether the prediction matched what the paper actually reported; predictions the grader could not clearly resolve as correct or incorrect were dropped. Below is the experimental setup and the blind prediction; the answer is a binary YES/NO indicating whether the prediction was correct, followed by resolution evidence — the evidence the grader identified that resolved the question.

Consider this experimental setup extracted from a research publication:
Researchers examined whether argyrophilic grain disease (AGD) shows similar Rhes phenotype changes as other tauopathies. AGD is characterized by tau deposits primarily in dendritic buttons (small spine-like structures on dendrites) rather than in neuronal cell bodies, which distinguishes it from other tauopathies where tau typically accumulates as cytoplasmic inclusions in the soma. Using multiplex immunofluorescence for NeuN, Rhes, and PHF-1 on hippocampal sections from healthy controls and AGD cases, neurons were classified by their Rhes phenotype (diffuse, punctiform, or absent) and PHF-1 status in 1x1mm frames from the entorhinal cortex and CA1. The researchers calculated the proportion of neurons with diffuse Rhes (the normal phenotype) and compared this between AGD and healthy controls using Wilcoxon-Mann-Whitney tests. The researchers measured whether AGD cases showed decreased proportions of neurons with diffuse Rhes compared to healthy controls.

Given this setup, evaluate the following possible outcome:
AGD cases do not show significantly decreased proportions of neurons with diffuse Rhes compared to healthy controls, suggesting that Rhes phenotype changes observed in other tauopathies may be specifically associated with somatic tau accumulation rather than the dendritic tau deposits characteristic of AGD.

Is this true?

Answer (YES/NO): YES